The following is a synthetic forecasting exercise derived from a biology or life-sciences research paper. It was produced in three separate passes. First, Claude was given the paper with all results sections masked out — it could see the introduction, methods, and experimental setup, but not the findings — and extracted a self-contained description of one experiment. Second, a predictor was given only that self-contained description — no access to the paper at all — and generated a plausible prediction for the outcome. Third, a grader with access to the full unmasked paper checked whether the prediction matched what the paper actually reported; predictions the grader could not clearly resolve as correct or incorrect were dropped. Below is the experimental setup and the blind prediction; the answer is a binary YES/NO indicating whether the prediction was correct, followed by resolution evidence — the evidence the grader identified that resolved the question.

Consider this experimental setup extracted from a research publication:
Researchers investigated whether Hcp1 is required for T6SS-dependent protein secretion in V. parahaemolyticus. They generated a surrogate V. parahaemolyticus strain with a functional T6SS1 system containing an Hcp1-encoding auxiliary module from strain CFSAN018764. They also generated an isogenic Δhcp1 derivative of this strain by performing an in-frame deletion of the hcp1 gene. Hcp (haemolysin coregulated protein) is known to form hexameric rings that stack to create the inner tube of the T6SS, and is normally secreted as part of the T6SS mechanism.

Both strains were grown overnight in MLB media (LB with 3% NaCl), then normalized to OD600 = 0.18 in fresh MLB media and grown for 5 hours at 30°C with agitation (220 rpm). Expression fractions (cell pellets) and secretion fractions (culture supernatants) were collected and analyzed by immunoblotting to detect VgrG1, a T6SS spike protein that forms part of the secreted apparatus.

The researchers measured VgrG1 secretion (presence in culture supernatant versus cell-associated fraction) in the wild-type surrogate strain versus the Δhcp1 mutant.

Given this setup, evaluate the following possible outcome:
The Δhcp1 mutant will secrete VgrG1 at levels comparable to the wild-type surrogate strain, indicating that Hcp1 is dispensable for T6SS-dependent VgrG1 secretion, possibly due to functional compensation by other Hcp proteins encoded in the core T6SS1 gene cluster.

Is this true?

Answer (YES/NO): NO